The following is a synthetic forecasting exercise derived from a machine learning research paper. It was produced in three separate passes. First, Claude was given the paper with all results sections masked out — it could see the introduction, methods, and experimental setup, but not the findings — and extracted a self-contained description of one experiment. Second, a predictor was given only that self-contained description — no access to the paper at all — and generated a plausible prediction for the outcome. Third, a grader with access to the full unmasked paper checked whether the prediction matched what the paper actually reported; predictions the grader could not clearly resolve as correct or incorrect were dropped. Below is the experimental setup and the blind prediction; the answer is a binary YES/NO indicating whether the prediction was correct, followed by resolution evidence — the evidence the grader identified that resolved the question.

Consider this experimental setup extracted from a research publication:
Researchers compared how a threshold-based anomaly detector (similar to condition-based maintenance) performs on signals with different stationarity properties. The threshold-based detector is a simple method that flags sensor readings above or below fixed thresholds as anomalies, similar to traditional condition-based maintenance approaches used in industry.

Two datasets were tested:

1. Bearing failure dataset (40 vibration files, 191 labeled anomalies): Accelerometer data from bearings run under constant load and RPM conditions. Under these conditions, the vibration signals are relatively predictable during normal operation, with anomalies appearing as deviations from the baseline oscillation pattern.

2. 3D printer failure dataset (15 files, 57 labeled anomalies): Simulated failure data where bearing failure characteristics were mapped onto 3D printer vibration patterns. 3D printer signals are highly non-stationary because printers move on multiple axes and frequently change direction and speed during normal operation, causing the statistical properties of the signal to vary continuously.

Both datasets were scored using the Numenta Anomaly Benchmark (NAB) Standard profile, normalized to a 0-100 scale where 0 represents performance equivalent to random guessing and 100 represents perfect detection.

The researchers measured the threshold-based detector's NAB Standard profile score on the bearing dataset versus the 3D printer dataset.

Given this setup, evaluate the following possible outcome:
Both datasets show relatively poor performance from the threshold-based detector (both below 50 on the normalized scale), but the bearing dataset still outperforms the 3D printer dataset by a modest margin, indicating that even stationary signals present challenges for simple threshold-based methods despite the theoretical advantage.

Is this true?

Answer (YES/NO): NO